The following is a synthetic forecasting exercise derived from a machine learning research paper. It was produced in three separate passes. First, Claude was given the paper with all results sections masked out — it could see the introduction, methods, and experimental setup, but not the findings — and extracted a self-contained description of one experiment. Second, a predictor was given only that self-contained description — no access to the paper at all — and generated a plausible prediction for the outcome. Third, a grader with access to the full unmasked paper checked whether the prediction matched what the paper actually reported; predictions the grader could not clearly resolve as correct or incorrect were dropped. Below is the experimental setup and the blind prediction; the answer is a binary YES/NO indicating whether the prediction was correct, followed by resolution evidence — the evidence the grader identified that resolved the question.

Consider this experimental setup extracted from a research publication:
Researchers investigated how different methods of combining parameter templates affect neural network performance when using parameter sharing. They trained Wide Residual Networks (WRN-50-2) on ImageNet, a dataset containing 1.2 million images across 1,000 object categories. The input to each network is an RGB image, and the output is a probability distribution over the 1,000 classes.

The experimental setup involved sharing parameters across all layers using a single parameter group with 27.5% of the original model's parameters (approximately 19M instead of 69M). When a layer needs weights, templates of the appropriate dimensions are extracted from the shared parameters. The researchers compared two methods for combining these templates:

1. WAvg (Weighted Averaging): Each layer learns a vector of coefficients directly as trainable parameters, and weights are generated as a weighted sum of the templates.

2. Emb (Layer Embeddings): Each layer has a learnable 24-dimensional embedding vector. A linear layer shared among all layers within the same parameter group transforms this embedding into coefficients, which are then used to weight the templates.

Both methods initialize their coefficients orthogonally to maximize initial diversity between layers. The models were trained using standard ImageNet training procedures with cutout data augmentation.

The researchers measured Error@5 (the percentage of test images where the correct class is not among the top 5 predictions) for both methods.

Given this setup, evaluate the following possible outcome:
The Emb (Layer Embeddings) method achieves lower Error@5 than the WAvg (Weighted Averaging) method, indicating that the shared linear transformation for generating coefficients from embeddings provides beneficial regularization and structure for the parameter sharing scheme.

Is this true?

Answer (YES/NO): YES